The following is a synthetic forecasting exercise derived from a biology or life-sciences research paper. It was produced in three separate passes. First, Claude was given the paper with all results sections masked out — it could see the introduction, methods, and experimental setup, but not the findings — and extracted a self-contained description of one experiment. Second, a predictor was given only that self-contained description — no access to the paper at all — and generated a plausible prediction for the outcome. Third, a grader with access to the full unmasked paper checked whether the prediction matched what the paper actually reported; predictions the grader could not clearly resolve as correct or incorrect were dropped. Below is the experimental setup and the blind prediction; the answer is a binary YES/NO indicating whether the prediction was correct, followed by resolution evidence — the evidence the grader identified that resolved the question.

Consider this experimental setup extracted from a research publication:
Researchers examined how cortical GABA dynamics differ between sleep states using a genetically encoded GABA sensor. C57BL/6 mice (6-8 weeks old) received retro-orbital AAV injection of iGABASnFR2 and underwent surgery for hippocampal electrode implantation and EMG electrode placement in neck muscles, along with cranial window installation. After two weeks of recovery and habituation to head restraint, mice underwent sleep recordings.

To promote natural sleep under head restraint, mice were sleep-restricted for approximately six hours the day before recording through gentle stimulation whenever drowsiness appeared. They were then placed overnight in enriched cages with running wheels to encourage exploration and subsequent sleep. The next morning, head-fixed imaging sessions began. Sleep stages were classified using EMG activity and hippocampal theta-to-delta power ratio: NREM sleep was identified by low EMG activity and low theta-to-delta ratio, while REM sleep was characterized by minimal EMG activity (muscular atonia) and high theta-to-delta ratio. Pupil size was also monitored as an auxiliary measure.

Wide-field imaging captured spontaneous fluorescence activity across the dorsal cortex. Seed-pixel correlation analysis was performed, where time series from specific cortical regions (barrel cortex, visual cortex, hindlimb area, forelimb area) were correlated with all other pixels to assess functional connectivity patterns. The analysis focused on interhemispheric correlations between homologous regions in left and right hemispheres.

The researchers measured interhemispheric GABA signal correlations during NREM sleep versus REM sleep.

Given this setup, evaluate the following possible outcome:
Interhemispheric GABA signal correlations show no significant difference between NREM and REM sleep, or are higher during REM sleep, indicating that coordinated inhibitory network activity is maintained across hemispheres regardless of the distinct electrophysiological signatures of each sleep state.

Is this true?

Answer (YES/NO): YES